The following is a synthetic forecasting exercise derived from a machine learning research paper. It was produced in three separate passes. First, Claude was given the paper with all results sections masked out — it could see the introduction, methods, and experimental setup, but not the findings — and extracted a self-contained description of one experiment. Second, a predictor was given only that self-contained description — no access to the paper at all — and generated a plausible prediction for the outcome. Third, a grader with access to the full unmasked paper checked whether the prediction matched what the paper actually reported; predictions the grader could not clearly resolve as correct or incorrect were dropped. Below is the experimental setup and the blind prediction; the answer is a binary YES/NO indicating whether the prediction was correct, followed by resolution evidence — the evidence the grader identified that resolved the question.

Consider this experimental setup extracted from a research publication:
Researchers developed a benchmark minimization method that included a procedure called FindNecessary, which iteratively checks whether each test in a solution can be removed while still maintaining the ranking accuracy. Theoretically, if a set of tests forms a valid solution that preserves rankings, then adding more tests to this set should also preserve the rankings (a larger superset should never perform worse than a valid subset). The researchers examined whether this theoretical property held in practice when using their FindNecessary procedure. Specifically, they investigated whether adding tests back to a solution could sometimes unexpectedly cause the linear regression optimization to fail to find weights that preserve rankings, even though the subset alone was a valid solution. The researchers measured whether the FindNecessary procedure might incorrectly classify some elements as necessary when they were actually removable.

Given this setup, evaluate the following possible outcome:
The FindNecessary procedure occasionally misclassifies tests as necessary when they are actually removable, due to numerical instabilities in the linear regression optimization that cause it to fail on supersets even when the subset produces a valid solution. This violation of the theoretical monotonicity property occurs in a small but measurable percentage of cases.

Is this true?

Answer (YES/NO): YES